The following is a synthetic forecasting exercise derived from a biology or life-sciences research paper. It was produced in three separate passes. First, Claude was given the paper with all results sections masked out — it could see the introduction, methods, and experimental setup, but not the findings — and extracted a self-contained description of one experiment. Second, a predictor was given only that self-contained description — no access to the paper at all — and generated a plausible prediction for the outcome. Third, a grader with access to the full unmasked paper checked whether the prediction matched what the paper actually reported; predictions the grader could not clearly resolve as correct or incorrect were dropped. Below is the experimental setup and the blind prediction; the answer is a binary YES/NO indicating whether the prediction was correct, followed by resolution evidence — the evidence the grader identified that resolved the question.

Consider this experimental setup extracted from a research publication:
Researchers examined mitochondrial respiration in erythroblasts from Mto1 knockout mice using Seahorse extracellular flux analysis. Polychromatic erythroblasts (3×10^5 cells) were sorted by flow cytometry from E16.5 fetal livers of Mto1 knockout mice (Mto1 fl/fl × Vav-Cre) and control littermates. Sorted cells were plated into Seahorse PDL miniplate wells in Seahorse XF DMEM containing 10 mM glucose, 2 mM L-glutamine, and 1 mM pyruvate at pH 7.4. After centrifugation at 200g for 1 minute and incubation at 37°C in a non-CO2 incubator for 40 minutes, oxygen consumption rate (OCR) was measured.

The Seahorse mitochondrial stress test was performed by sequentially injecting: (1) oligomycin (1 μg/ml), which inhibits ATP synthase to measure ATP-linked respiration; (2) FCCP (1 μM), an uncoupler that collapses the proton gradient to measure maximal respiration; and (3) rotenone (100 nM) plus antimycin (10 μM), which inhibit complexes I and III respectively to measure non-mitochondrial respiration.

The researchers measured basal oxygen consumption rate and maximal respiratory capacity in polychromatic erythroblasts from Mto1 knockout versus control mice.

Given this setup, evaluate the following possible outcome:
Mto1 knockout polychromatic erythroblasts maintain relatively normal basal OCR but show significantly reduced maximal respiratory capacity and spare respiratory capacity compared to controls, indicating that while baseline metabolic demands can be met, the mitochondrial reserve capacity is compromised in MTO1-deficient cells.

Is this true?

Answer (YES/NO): YES